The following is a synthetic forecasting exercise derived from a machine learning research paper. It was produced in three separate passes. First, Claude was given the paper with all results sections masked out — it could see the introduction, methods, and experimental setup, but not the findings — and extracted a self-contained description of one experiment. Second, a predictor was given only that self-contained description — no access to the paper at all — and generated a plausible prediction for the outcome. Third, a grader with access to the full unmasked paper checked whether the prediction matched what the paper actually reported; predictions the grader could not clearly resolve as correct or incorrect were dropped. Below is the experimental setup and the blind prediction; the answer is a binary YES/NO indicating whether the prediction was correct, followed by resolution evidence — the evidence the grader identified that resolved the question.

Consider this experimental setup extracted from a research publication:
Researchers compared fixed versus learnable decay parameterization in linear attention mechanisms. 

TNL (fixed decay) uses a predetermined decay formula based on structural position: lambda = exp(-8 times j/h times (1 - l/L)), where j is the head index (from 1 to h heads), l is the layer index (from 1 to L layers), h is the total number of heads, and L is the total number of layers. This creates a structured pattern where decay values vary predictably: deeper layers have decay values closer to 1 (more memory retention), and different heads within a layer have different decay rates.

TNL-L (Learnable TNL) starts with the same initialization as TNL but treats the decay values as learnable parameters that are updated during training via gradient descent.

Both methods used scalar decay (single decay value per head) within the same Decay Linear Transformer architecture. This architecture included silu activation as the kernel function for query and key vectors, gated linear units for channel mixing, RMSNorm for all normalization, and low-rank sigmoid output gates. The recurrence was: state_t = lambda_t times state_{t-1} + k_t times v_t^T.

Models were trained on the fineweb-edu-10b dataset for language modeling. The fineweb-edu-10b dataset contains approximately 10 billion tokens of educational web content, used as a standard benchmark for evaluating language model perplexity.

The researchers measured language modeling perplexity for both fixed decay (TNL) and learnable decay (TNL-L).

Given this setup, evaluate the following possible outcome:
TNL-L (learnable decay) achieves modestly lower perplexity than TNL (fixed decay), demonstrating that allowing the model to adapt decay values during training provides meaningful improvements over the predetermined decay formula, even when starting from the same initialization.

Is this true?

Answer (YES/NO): YES